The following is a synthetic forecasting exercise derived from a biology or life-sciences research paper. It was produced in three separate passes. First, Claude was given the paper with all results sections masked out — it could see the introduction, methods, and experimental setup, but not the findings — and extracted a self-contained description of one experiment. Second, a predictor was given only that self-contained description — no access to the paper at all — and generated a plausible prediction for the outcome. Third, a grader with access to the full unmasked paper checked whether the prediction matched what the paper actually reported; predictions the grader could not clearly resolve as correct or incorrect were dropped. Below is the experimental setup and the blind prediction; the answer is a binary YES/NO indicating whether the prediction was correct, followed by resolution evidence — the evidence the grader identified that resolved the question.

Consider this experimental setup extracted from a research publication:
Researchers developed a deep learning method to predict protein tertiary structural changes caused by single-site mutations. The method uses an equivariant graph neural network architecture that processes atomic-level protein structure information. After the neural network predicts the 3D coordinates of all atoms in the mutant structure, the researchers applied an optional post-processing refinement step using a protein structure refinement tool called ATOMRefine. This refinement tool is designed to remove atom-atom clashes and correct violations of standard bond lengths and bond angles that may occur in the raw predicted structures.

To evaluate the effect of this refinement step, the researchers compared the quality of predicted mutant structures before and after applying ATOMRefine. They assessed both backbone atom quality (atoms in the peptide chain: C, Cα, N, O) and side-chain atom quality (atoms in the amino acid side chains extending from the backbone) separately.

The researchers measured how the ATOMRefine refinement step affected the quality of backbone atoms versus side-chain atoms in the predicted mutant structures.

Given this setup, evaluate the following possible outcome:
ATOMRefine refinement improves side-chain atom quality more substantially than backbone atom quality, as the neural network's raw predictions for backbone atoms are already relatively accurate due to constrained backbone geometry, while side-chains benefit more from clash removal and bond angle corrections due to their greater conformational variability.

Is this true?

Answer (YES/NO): YES